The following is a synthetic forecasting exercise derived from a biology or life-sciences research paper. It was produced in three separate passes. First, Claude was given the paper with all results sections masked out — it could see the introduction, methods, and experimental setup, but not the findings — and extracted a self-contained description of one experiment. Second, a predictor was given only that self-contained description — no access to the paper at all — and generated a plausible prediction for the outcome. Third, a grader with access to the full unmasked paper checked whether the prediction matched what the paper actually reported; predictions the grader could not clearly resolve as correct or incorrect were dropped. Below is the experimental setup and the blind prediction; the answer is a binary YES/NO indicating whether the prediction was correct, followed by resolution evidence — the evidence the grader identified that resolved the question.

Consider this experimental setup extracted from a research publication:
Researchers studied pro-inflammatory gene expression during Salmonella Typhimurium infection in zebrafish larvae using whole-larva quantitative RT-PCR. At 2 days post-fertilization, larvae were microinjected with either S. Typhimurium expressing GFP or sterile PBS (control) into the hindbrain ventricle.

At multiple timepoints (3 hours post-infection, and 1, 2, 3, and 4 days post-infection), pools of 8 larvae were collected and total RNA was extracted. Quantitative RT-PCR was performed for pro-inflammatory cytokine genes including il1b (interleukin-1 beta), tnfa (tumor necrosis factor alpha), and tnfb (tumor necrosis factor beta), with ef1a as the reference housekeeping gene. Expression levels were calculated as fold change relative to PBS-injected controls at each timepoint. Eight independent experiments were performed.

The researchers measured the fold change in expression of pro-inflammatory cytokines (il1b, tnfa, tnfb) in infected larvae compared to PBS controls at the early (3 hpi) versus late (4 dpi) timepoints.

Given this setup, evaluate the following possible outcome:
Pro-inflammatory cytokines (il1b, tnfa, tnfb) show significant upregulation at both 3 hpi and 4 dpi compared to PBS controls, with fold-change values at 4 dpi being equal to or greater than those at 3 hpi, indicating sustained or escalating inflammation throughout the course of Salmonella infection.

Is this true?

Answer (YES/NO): NO